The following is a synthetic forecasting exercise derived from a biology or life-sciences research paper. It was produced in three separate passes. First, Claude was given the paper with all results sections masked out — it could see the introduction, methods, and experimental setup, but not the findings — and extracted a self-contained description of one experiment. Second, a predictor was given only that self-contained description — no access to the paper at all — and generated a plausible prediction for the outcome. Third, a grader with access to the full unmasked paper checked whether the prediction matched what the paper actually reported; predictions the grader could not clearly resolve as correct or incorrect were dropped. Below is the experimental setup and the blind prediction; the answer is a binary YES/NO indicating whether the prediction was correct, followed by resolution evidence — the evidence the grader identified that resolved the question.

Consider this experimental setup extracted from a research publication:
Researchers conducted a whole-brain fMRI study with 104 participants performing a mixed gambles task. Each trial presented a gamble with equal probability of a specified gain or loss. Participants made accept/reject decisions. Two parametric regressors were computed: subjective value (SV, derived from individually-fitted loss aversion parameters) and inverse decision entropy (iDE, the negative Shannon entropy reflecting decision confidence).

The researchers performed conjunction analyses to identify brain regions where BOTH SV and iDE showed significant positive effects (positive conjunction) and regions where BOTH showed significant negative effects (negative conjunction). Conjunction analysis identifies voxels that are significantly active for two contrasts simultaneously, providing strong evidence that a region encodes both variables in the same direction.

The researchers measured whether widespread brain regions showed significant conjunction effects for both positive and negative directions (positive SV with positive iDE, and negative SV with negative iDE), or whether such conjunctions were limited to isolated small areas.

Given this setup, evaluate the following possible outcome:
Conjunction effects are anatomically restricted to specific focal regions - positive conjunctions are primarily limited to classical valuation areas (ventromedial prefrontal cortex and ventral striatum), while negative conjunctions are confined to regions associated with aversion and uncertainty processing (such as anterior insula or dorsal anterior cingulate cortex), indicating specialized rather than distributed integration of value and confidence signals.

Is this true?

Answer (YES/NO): NO